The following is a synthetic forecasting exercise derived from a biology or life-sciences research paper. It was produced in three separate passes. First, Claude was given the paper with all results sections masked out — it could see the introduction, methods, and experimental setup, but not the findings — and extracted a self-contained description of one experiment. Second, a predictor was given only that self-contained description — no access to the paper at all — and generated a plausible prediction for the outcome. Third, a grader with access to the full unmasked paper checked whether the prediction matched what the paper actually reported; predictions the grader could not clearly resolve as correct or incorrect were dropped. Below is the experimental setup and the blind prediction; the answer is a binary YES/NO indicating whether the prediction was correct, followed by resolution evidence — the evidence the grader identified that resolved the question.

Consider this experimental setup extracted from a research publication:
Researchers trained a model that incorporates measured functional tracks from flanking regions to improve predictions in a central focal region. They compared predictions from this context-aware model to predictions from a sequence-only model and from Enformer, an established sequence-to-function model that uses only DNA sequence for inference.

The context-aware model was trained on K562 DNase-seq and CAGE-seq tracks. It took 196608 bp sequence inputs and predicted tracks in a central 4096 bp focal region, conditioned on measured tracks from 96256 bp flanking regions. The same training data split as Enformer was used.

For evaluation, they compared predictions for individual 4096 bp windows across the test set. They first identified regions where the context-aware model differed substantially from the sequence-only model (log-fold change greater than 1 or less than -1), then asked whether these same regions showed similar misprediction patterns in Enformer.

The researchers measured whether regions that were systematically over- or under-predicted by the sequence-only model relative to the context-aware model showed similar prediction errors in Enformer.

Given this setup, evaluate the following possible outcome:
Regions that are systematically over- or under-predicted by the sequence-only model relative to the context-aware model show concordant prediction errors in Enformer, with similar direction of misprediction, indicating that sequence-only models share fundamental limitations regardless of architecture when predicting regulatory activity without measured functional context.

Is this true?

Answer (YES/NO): YES